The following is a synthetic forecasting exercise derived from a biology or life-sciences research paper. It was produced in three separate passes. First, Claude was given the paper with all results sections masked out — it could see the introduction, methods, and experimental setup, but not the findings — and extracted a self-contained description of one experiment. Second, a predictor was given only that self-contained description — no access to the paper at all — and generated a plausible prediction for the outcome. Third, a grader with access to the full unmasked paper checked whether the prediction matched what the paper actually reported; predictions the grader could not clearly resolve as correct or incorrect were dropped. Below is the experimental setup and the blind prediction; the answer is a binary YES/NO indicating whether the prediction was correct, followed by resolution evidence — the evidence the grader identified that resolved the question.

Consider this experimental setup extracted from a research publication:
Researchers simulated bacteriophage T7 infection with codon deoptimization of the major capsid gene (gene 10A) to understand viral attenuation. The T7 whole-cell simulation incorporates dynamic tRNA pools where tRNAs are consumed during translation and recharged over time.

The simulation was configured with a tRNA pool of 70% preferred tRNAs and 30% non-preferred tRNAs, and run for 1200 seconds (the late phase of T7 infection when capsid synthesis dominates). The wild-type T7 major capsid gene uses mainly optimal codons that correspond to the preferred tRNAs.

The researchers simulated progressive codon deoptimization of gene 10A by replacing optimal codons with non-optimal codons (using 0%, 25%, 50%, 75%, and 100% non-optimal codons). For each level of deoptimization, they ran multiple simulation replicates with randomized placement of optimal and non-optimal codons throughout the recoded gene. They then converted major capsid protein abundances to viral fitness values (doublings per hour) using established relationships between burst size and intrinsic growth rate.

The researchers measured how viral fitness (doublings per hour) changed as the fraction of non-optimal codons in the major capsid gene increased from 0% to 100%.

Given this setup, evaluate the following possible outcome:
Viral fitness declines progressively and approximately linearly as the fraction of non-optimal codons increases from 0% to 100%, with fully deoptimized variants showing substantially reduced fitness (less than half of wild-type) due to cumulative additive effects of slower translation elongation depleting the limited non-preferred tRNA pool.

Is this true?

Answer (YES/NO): NO